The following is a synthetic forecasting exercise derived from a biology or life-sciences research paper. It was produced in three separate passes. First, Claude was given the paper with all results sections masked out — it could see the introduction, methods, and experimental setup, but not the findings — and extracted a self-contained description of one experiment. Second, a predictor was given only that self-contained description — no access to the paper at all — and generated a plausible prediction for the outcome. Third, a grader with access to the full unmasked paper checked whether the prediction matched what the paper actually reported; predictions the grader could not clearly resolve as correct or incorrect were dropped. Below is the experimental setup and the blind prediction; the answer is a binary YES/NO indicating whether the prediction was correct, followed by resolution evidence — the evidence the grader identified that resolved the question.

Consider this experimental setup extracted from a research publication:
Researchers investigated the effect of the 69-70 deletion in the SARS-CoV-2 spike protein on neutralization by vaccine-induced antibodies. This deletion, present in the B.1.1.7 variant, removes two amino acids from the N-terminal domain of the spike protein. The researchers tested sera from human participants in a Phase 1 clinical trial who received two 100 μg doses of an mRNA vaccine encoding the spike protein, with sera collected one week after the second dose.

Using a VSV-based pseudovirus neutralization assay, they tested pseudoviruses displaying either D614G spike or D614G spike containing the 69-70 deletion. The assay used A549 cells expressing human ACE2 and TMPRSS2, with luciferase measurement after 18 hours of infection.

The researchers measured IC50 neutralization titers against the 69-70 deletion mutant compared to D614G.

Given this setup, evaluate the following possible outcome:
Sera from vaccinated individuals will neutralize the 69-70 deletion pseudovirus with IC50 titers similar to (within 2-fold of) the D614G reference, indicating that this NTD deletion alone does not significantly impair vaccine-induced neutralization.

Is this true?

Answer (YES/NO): YES